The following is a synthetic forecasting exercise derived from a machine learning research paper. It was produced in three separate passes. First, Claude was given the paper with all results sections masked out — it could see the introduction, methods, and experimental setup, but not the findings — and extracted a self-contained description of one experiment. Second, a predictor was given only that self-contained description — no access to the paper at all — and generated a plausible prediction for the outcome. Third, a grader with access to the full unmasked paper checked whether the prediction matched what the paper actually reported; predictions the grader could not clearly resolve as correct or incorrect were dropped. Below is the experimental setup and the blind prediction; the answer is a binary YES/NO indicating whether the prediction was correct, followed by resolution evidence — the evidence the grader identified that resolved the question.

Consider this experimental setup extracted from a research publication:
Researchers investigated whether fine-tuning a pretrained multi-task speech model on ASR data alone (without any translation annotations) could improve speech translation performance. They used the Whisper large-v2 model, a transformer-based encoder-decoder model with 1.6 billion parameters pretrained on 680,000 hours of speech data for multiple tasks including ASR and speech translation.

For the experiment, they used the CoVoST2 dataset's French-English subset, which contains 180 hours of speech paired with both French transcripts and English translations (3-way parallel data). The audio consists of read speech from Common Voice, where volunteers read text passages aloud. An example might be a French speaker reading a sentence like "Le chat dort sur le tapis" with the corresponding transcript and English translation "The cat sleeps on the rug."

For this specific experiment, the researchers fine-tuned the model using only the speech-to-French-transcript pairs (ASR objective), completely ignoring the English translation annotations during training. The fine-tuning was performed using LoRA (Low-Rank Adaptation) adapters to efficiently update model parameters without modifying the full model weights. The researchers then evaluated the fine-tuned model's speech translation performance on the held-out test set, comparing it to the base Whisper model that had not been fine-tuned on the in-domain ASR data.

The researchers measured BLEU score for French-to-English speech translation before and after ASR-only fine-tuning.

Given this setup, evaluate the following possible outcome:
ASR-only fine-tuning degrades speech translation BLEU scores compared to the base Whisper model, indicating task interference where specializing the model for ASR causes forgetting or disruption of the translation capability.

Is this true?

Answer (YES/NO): NO